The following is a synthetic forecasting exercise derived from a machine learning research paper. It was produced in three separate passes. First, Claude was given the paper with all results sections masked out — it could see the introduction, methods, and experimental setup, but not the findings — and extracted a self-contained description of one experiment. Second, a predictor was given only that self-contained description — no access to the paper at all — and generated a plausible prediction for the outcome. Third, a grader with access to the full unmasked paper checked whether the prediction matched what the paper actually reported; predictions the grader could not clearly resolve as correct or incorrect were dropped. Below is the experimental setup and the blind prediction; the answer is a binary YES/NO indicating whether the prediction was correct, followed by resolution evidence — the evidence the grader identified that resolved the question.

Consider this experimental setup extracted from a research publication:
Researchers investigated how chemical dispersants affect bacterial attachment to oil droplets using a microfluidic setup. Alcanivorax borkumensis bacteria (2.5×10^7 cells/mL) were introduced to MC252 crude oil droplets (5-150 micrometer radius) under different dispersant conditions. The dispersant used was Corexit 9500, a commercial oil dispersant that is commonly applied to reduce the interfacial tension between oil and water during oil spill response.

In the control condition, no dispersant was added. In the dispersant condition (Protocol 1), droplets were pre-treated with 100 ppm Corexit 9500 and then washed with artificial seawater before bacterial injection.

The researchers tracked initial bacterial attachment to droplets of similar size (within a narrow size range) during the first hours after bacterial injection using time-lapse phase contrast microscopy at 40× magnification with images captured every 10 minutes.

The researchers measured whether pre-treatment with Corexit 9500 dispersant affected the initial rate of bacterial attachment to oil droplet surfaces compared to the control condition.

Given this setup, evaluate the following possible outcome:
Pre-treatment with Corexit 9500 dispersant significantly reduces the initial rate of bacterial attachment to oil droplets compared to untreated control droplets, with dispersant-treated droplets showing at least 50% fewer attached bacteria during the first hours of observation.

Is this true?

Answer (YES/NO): NO